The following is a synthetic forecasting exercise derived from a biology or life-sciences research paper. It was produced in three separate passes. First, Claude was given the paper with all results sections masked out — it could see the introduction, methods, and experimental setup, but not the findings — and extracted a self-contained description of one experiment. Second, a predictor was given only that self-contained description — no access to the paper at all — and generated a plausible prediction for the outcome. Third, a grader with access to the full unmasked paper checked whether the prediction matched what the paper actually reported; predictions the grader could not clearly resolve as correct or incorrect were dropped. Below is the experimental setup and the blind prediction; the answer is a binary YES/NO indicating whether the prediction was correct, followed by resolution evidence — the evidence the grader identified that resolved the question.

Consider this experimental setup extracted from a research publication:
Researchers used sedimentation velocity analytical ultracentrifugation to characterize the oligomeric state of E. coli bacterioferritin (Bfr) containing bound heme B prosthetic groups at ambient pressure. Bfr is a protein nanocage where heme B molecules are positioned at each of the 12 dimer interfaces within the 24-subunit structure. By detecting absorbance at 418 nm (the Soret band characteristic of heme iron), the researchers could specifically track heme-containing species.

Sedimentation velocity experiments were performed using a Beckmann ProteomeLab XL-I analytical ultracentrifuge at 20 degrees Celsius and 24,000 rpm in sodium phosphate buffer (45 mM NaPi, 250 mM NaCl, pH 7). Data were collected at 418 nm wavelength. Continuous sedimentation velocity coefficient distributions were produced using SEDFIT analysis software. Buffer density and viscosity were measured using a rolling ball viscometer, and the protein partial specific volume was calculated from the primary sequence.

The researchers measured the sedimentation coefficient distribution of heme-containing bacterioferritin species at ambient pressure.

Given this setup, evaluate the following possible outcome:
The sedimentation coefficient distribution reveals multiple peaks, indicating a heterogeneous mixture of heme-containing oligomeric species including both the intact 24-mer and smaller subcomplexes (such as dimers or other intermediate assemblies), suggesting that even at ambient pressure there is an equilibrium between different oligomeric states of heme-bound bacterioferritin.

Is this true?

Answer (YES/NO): NO